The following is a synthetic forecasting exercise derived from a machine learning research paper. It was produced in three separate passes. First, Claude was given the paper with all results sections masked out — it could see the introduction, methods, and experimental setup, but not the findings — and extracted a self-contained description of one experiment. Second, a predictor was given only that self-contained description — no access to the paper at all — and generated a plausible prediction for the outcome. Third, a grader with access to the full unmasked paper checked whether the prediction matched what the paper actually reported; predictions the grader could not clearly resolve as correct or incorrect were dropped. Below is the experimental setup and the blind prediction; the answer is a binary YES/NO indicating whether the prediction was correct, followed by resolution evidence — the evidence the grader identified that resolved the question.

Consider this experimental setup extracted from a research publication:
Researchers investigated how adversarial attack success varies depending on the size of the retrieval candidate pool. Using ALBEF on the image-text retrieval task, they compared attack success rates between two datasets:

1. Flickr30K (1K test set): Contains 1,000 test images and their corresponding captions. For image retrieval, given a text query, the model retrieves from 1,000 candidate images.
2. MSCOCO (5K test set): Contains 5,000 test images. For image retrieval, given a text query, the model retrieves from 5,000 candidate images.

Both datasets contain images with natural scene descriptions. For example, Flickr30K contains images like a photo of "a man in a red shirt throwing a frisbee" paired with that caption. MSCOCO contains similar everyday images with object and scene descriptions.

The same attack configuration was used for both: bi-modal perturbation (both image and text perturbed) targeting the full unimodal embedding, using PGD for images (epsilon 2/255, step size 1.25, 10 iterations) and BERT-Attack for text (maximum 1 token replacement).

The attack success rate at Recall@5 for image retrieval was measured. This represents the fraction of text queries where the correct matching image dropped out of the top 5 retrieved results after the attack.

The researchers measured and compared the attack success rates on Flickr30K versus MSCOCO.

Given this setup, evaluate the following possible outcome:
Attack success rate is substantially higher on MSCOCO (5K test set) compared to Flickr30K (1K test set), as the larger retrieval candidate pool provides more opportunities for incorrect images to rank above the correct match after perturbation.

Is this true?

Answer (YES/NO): NO